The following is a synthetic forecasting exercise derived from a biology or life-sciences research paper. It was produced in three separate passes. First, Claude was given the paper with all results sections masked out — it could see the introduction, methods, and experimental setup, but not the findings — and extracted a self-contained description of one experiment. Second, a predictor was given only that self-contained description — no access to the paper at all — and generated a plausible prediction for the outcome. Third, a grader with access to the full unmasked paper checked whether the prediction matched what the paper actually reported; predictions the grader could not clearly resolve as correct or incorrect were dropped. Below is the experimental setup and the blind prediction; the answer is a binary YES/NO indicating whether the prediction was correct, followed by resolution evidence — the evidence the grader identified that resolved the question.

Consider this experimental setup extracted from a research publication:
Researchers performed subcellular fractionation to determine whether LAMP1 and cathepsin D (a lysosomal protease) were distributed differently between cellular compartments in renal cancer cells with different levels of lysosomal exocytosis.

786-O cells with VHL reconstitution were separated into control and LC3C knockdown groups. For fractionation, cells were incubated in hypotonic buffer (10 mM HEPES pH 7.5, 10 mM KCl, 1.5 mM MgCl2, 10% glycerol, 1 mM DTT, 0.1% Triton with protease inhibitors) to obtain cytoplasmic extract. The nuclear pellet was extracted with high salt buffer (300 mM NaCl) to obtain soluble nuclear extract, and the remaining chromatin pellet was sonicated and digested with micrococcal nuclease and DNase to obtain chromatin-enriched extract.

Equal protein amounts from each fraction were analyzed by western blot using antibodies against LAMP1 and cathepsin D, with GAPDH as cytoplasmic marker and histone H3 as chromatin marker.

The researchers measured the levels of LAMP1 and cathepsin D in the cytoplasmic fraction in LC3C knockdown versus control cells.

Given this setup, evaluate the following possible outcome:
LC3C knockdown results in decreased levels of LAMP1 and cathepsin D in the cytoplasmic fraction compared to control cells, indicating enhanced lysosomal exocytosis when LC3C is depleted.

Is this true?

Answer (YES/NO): NO